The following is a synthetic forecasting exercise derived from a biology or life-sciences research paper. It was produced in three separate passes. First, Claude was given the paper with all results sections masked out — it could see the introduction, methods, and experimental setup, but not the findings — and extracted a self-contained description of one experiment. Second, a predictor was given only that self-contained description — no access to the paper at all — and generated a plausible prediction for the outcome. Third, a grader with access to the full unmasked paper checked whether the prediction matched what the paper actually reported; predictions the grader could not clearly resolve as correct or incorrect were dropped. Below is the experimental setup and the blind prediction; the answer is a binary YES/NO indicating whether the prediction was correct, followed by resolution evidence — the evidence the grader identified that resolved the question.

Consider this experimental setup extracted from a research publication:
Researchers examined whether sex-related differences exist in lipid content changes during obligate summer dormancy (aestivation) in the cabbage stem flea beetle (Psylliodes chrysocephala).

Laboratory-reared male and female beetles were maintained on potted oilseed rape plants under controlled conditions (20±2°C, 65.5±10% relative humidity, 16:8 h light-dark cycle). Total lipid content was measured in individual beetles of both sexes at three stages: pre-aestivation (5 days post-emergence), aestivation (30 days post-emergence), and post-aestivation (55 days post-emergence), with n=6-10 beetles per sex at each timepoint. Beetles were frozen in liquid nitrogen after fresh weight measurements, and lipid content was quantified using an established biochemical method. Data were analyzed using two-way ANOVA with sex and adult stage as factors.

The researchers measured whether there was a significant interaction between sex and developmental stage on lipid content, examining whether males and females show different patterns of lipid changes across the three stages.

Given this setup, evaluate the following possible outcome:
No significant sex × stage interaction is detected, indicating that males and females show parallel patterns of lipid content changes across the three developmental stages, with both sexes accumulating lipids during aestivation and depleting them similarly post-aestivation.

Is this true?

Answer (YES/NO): YES